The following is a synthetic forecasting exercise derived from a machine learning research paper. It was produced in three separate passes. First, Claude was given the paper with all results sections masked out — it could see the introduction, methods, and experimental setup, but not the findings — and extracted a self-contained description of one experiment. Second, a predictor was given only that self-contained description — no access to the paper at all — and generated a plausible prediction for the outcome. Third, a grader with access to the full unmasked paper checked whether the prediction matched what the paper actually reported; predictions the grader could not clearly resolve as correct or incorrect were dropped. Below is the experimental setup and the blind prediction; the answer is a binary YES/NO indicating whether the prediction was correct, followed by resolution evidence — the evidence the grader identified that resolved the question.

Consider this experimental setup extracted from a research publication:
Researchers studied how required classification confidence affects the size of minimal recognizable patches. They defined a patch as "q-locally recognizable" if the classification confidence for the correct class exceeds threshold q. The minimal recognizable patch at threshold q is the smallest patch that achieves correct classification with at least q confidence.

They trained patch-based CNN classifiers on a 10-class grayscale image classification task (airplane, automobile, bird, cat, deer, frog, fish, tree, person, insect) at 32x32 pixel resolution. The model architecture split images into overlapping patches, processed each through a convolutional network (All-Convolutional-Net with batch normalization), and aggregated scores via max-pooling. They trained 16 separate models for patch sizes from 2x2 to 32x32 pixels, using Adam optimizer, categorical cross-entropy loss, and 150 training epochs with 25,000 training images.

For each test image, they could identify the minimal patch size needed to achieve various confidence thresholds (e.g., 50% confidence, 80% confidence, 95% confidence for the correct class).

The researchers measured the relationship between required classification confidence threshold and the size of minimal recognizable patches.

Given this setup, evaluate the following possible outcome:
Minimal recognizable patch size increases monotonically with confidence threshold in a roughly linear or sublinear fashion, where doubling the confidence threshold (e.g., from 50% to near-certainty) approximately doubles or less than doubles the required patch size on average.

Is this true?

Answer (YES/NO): NO